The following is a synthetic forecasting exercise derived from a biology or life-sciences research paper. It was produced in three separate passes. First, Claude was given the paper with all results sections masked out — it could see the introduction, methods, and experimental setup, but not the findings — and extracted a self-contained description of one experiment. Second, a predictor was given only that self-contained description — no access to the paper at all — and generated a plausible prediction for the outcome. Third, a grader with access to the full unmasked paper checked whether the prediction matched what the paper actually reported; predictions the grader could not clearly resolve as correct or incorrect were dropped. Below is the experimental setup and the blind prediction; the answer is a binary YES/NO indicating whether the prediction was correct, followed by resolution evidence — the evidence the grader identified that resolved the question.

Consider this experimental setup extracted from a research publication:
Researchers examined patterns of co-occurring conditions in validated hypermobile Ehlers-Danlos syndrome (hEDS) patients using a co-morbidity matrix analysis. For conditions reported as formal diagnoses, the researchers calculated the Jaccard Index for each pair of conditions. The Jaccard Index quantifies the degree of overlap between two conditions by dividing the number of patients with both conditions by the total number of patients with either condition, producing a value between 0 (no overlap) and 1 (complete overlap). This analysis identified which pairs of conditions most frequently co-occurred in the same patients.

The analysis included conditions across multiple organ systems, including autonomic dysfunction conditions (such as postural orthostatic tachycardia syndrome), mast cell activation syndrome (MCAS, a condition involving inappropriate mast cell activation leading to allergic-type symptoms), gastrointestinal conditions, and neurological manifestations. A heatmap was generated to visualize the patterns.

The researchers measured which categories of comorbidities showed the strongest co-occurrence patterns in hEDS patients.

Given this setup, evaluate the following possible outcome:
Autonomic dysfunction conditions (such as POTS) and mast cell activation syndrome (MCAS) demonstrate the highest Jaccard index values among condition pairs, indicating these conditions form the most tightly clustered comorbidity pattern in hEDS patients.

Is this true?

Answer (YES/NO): NO